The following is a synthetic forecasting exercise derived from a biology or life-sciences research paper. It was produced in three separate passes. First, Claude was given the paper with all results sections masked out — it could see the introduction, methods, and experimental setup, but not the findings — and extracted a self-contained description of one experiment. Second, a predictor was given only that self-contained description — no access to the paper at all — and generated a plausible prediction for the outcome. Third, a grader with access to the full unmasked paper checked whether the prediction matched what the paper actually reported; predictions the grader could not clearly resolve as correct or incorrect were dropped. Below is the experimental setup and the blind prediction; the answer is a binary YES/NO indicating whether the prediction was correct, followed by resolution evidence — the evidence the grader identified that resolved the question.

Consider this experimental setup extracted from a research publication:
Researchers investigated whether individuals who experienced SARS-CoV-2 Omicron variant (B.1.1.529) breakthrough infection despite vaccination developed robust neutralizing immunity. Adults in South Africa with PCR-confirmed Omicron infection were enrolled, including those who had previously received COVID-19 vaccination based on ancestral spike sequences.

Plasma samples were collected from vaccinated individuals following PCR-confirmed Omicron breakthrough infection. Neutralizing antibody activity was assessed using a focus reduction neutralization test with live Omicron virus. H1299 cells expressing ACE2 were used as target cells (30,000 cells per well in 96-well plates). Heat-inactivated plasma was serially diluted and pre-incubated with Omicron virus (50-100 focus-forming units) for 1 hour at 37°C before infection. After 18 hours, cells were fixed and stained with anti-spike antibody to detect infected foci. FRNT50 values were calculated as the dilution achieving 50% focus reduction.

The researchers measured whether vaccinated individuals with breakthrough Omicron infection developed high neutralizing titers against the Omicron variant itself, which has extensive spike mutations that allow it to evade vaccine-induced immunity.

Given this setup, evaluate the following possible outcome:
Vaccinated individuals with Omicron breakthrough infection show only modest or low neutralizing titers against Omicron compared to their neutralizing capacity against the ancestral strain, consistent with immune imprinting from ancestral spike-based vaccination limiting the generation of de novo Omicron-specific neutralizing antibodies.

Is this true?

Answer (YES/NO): NO